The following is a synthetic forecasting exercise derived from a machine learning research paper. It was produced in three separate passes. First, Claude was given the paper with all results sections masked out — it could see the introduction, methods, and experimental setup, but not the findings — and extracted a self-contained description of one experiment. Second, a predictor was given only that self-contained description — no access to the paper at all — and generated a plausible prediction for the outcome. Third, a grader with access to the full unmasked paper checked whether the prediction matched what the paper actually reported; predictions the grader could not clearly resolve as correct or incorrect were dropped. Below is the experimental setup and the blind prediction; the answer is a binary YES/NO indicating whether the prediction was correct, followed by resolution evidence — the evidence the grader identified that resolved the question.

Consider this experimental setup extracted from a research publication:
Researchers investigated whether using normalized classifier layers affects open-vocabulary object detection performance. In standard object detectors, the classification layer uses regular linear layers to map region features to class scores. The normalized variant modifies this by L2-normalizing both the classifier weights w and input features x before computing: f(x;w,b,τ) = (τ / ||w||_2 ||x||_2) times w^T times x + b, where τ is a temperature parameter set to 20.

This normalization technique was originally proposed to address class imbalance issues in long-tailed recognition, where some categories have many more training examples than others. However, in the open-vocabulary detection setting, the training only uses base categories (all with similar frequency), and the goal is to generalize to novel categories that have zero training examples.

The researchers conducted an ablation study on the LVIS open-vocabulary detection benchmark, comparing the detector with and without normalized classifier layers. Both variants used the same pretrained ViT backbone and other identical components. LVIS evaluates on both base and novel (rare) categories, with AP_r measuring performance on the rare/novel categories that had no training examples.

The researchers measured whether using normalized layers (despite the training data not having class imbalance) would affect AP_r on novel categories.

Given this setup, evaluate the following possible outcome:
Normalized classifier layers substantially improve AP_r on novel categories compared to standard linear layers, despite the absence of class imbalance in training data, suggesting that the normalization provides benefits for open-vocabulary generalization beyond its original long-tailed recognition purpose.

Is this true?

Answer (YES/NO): NO